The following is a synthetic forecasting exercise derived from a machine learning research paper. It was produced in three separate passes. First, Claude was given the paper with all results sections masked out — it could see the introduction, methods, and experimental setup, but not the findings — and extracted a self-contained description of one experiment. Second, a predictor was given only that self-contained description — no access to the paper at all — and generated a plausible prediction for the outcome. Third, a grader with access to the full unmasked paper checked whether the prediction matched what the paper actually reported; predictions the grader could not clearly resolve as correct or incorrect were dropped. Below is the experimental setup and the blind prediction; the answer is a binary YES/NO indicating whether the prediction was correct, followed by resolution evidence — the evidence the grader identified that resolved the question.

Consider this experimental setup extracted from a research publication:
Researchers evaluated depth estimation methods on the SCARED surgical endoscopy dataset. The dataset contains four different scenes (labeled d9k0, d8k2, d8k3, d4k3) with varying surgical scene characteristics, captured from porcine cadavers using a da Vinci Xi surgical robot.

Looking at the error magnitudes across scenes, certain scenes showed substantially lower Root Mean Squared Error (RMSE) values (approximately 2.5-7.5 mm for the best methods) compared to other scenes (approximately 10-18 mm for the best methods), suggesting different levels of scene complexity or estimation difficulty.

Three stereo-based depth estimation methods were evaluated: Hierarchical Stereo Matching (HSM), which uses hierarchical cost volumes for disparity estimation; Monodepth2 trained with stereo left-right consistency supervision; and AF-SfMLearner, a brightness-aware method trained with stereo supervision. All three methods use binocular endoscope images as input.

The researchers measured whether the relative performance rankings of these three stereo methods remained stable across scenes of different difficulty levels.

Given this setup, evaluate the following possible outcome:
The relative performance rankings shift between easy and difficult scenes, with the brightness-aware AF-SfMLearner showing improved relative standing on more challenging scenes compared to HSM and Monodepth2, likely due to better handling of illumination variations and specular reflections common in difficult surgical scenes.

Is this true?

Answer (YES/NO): NO